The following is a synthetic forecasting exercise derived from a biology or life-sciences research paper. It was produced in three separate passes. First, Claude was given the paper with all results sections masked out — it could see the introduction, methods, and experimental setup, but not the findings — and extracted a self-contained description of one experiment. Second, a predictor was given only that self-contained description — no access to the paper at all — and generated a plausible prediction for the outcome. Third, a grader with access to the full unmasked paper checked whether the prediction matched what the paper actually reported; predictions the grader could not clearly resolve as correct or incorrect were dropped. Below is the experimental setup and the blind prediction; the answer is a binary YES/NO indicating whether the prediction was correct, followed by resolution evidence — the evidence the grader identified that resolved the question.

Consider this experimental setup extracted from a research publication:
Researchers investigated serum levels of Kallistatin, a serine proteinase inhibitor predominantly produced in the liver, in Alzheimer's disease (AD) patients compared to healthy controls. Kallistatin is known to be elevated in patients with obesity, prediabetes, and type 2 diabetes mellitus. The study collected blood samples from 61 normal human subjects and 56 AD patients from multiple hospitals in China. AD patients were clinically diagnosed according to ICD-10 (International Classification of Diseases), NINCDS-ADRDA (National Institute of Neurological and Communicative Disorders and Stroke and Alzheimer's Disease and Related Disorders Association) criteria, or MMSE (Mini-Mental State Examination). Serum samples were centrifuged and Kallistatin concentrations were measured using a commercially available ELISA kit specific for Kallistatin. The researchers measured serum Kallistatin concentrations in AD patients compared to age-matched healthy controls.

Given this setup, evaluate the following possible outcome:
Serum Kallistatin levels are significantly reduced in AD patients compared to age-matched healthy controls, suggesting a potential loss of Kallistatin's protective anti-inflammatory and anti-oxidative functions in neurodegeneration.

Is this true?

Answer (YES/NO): NO